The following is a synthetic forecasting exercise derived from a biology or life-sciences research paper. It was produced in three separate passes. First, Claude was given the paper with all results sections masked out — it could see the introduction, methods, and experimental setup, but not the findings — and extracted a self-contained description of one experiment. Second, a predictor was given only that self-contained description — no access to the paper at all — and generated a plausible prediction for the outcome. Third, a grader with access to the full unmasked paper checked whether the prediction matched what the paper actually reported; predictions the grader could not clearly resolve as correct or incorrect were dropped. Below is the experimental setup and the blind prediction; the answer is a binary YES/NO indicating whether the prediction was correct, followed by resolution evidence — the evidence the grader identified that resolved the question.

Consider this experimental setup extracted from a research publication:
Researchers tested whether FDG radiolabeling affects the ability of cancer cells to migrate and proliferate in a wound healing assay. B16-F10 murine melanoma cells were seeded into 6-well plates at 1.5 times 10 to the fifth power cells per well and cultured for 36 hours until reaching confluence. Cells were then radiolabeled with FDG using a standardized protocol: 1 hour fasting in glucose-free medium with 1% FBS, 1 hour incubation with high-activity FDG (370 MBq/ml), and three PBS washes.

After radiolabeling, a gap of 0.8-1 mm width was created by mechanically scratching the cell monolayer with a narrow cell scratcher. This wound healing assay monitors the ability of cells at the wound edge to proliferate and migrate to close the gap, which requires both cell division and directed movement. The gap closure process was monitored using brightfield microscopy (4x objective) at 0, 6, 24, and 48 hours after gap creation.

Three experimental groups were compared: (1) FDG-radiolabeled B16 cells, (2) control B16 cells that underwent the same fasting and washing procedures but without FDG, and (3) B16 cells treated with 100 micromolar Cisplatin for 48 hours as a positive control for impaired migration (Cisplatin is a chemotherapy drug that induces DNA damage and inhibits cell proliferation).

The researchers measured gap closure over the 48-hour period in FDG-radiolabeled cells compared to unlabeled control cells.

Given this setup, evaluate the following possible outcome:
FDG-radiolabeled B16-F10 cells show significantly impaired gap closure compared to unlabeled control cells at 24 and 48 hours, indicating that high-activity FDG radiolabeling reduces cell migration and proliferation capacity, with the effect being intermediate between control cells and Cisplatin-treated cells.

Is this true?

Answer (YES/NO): NO